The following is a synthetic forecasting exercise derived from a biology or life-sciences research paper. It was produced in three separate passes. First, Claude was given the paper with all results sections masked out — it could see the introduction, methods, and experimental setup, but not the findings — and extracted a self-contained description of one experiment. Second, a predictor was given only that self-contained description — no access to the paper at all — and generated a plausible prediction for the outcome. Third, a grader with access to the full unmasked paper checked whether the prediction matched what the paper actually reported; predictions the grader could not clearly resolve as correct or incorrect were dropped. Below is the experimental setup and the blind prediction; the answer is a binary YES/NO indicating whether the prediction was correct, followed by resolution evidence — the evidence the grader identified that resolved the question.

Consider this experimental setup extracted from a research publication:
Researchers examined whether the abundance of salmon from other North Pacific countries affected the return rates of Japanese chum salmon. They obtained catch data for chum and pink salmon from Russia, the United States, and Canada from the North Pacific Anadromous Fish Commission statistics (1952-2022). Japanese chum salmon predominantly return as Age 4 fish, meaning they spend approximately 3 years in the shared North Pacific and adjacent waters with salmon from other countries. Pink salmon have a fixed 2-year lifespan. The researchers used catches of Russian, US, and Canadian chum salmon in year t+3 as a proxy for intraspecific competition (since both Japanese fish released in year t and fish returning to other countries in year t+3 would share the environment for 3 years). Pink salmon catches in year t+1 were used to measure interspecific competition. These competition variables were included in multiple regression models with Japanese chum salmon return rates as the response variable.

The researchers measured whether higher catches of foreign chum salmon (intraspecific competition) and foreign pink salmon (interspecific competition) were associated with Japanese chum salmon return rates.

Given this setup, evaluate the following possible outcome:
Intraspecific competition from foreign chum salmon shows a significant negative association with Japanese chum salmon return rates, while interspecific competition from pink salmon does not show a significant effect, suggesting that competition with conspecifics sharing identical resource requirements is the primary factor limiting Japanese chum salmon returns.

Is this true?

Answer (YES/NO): NO